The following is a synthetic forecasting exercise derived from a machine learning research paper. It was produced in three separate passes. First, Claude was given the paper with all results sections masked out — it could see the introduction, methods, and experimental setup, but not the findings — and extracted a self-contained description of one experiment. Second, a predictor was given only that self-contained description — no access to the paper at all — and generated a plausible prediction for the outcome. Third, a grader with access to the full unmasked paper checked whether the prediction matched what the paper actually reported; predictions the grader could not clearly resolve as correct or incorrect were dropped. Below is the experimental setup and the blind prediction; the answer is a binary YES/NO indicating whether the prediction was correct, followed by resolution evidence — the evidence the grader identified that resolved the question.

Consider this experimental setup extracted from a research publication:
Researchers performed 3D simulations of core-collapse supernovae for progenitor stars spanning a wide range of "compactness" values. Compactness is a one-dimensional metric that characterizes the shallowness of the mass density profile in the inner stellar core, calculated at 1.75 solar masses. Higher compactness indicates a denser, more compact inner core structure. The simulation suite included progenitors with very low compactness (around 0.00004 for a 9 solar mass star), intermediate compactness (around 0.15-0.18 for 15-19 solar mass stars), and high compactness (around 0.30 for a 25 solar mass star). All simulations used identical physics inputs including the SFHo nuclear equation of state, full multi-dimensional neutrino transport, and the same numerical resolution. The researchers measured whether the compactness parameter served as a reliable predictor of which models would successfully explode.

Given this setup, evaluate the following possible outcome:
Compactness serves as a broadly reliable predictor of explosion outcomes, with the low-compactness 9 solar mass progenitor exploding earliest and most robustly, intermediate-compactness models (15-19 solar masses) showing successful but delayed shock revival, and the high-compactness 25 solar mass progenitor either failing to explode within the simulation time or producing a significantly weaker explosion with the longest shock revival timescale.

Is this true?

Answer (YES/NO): NO